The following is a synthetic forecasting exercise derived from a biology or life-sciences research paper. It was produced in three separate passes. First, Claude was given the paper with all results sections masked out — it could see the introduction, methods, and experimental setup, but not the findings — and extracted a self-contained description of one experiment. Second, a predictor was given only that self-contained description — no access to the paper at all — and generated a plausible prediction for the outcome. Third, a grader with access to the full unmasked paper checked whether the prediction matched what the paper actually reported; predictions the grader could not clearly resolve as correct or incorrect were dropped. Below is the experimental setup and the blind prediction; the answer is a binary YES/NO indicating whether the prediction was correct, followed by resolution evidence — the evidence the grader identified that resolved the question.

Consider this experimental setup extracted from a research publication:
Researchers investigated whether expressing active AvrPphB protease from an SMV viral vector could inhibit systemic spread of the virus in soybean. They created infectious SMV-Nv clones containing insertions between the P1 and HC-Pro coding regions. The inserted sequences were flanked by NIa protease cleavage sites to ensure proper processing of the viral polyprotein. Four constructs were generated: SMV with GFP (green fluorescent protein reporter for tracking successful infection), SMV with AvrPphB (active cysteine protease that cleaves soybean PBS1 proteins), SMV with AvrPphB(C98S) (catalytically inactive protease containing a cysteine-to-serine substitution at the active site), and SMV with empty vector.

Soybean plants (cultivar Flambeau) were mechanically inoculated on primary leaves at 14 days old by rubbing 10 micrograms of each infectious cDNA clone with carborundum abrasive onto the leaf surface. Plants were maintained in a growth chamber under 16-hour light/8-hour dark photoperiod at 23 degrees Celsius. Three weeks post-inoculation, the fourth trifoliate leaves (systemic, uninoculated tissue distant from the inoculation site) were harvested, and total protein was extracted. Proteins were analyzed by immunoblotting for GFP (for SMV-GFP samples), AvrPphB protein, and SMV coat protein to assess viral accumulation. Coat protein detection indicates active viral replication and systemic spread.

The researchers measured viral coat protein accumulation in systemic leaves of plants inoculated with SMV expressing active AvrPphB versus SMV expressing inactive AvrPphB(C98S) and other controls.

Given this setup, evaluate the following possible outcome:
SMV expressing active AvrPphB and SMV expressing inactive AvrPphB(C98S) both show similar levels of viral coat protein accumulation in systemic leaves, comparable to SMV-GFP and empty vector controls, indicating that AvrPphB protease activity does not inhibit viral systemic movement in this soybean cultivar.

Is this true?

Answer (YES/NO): NO